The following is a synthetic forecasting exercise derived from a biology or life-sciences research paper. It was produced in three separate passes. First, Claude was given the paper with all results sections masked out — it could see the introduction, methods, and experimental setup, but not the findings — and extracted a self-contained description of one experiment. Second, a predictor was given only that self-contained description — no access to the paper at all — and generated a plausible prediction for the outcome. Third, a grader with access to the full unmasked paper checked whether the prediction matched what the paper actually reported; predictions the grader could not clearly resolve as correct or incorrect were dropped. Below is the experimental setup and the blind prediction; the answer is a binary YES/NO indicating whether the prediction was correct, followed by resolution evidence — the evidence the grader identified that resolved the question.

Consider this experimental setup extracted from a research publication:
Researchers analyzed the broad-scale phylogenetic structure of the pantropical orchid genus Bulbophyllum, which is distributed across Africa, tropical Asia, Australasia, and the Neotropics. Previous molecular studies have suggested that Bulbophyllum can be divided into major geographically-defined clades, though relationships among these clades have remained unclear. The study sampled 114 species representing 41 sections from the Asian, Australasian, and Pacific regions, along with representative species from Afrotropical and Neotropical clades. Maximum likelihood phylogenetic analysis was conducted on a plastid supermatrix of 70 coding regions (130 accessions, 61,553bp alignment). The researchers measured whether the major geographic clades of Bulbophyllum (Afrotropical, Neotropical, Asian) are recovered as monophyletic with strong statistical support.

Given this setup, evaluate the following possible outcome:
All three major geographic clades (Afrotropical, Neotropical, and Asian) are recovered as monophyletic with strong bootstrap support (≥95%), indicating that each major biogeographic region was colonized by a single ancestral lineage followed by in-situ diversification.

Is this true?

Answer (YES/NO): NO